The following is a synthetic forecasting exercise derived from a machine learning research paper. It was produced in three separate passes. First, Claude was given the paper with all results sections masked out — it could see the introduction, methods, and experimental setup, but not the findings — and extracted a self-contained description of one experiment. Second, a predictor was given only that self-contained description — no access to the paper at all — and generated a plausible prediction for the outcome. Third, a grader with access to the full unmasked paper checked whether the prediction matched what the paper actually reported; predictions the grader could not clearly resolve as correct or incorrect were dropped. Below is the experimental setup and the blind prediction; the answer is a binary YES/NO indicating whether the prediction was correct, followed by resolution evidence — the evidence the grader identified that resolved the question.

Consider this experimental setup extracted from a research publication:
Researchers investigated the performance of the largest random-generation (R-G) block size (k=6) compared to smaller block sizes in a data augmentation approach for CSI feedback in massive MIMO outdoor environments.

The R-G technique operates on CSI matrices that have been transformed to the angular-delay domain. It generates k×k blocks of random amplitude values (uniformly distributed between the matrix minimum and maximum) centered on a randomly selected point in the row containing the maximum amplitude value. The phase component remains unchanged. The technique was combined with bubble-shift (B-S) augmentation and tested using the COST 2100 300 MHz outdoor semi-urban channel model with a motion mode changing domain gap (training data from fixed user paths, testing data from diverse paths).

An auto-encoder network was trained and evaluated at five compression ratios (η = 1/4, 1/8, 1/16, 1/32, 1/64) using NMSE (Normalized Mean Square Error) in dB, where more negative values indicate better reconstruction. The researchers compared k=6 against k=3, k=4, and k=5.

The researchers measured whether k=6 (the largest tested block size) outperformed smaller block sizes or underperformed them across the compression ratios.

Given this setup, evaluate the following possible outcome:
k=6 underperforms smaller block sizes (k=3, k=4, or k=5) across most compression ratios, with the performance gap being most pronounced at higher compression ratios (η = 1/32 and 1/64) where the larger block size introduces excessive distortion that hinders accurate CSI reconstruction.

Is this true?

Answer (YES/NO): YES